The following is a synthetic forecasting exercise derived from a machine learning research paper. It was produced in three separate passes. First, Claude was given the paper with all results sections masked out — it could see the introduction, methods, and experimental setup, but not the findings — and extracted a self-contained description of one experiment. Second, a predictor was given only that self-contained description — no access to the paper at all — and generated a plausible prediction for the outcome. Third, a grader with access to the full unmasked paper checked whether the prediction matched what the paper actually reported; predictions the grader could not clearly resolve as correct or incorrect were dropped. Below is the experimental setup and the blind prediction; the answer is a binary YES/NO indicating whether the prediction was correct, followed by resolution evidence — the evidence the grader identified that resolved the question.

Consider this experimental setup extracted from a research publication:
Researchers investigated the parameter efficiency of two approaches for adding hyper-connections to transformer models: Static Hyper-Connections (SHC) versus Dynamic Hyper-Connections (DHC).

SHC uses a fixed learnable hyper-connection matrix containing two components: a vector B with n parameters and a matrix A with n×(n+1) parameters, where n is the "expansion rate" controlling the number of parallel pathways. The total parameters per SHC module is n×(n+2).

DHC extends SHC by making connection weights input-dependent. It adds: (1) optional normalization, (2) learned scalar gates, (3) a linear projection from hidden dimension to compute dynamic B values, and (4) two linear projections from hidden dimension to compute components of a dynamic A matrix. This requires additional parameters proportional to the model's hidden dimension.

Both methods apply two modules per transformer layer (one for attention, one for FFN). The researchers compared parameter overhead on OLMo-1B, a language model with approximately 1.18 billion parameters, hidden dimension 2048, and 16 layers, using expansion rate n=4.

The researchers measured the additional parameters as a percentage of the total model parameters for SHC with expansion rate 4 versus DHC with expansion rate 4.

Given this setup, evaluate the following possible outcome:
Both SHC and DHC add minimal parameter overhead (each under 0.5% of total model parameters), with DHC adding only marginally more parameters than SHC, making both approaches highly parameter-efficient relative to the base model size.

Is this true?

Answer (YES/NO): NO